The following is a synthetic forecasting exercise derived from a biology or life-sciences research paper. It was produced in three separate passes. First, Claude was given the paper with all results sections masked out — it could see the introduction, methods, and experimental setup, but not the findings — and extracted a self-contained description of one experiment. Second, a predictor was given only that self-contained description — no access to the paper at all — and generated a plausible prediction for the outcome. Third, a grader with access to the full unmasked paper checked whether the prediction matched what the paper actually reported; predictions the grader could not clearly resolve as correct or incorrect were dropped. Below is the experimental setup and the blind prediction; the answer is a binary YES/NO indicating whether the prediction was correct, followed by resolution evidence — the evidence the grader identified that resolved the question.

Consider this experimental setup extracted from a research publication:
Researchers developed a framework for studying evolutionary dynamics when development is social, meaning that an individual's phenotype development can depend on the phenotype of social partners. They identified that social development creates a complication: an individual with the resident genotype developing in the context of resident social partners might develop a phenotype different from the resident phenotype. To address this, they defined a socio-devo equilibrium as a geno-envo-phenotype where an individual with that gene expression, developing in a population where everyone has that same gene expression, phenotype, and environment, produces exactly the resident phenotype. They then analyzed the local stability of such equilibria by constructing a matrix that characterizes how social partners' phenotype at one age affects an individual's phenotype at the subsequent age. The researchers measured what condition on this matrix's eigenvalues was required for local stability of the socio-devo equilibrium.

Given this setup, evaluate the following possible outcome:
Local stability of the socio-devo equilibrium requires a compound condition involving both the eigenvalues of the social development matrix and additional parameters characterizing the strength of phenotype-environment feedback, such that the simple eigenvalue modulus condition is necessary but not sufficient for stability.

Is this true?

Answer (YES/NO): NO